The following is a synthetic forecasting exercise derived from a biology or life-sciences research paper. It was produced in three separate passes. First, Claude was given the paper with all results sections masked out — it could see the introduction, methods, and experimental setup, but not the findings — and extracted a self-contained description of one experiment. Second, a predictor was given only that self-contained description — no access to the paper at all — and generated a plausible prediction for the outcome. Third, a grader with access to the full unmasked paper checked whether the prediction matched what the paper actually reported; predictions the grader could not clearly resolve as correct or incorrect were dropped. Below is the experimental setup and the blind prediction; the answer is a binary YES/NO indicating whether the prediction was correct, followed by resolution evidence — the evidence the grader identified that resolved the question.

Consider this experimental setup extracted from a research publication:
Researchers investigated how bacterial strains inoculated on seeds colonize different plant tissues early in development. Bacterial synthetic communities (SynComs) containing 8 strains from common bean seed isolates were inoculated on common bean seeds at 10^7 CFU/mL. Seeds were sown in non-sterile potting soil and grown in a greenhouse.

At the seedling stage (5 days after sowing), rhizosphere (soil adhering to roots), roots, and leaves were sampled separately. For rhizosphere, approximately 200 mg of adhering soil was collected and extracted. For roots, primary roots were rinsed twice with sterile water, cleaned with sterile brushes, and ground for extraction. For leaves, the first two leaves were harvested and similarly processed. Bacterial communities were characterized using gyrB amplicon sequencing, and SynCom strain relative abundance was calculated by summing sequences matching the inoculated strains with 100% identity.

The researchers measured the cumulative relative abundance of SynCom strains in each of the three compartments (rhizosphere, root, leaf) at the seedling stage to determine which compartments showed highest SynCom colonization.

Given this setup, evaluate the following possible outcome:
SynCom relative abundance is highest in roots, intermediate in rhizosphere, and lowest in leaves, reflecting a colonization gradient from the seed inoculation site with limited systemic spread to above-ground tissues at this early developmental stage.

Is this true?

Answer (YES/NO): NO